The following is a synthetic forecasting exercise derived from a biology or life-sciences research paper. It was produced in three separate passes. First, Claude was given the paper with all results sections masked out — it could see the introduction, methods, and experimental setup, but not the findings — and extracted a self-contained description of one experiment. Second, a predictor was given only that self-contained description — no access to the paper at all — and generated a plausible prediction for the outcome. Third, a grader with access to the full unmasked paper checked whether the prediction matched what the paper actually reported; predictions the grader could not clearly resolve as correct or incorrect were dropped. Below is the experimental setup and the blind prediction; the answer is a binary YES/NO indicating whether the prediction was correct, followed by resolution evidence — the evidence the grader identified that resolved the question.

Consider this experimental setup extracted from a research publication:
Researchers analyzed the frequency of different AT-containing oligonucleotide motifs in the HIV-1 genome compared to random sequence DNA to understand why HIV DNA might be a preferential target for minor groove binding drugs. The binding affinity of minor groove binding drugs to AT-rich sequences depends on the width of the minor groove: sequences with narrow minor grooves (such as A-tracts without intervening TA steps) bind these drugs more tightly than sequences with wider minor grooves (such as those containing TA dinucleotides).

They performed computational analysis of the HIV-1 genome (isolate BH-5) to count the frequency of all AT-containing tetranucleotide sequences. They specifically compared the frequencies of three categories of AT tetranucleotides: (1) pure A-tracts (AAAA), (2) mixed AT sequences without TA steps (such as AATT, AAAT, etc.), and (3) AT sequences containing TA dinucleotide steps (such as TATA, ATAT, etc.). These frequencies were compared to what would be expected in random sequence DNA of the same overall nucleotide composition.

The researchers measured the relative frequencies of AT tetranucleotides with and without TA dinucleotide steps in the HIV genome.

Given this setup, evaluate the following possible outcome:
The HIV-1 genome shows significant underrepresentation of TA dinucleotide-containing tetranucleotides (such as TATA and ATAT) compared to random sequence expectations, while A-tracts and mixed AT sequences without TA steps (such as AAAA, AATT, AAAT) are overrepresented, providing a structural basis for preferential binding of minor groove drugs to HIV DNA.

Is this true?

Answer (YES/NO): YES